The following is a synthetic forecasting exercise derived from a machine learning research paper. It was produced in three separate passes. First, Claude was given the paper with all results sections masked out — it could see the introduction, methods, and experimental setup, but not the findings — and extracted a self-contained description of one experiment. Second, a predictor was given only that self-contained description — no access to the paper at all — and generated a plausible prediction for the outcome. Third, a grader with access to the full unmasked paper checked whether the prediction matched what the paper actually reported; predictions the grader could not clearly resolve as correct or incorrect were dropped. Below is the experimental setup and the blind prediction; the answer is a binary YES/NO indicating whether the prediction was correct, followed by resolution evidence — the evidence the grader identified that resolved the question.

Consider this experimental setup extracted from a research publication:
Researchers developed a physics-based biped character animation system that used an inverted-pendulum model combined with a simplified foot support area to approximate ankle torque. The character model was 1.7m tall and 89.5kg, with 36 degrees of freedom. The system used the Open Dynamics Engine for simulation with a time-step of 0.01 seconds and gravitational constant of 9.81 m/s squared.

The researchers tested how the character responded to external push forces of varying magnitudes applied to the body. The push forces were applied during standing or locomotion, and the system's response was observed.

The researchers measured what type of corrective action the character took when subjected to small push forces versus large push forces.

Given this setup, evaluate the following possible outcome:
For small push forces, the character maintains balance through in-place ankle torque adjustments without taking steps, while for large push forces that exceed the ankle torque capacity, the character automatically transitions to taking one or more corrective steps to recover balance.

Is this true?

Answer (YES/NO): YES